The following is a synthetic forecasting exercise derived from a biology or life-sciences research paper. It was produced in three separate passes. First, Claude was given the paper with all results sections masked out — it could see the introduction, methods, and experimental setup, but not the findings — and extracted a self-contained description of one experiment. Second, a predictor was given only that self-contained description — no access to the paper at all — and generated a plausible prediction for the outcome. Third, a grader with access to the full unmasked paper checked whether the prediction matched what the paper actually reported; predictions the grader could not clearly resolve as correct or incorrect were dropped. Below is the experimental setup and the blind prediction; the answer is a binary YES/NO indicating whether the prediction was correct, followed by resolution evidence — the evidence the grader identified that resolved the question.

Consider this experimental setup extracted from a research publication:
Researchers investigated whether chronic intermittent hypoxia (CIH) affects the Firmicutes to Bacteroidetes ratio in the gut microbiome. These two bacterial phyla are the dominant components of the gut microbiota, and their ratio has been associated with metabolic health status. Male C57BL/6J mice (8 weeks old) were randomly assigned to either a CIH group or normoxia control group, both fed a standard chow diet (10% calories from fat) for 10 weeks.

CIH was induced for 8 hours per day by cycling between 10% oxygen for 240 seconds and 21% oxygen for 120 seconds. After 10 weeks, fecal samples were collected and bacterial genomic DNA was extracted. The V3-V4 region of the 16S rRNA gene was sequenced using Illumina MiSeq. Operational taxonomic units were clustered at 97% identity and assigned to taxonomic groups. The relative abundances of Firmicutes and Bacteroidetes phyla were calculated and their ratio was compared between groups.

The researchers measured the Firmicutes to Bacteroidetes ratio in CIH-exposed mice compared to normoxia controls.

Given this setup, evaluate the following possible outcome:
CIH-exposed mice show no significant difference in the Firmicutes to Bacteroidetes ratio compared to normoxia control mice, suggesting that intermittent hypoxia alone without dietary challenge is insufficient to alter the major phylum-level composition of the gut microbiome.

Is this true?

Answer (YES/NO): NO